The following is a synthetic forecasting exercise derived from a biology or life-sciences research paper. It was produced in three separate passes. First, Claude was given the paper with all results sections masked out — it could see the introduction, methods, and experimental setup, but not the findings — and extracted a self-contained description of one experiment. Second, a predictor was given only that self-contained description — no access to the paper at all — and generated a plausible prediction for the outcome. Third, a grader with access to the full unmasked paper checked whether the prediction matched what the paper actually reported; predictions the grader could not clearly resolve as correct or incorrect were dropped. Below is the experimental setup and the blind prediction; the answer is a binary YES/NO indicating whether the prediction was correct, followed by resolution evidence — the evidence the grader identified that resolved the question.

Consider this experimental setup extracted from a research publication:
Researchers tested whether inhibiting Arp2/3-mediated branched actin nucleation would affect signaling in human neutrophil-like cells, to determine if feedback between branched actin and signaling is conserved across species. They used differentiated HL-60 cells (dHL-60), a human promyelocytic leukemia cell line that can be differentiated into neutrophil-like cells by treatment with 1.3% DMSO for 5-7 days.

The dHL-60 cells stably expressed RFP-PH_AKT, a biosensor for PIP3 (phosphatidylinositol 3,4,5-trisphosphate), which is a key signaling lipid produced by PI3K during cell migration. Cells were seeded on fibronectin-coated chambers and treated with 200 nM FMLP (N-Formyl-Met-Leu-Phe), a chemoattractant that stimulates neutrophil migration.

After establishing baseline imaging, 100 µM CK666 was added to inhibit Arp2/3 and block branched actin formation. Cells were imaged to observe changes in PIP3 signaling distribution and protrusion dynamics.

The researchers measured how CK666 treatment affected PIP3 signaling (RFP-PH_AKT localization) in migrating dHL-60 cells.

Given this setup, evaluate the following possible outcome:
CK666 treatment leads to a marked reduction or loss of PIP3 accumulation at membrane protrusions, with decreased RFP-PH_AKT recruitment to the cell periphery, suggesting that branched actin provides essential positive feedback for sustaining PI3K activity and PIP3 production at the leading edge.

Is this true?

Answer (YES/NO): YES